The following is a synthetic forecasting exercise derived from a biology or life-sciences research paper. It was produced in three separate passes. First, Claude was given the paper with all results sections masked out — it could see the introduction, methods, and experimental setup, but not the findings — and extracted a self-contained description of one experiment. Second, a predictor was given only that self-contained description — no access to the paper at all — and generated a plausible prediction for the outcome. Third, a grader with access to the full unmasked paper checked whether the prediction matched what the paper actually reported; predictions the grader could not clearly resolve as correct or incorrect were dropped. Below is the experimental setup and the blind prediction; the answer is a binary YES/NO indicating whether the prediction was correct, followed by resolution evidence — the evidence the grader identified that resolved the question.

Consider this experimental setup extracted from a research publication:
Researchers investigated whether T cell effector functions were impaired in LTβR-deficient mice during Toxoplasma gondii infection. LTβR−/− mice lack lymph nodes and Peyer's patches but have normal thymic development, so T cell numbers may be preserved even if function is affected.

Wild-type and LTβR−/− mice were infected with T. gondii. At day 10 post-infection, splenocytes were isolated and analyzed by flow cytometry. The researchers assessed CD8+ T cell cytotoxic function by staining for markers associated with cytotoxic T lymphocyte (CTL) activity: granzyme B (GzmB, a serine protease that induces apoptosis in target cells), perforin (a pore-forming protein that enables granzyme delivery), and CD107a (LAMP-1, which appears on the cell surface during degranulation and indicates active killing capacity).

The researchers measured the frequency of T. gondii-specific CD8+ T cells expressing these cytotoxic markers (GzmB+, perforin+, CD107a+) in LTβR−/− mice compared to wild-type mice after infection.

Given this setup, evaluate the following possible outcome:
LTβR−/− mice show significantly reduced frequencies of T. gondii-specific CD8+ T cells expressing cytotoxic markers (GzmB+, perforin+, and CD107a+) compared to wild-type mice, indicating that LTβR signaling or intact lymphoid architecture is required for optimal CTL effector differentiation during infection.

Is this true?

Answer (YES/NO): NO